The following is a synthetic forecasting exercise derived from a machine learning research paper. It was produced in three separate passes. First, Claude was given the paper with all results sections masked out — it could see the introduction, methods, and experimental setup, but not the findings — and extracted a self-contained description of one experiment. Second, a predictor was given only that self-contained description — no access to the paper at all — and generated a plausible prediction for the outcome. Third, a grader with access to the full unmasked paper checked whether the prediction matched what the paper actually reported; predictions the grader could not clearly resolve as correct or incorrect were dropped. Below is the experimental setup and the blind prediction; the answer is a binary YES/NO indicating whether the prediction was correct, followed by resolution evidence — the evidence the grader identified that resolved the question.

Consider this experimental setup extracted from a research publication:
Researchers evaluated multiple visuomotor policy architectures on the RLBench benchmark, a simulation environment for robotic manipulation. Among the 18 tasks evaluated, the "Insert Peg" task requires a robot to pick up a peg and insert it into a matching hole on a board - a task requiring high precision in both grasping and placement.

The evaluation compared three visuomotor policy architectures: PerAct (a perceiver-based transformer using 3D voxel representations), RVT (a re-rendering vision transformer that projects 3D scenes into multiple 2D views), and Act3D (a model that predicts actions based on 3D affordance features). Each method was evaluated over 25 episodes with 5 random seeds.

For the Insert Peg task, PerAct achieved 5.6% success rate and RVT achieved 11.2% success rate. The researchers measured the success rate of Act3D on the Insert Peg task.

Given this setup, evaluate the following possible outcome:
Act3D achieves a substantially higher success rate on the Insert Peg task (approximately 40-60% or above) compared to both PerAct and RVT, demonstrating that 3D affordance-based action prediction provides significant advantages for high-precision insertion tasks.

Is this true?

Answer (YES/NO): NO